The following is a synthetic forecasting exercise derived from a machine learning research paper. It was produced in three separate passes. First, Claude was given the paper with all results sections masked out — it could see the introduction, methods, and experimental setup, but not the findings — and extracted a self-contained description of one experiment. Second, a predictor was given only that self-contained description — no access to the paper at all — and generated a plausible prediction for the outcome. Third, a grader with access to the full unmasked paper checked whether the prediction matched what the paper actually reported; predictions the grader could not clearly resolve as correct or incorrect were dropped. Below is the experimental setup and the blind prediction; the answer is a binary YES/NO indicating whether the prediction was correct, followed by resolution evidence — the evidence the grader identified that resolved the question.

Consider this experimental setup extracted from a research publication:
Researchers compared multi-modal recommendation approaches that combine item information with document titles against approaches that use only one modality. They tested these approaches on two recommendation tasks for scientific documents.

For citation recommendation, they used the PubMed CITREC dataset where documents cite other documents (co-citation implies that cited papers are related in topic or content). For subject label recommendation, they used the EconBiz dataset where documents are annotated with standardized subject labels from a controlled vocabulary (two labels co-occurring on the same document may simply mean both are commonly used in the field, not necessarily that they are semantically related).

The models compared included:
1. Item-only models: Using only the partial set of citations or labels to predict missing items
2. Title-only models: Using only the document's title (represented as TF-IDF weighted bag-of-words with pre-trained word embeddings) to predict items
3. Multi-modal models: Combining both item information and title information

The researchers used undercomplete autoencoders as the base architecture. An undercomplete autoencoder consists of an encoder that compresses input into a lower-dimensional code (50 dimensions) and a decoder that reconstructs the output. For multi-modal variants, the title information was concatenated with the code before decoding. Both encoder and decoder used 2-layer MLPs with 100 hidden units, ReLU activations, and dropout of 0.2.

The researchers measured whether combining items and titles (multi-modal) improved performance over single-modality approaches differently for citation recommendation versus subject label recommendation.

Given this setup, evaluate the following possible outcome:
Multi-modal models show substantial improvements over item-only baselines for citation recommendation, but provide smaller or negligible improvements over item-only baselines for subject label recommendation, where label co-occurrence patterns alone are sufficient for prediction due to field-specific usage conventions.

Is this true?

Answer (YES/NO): NO